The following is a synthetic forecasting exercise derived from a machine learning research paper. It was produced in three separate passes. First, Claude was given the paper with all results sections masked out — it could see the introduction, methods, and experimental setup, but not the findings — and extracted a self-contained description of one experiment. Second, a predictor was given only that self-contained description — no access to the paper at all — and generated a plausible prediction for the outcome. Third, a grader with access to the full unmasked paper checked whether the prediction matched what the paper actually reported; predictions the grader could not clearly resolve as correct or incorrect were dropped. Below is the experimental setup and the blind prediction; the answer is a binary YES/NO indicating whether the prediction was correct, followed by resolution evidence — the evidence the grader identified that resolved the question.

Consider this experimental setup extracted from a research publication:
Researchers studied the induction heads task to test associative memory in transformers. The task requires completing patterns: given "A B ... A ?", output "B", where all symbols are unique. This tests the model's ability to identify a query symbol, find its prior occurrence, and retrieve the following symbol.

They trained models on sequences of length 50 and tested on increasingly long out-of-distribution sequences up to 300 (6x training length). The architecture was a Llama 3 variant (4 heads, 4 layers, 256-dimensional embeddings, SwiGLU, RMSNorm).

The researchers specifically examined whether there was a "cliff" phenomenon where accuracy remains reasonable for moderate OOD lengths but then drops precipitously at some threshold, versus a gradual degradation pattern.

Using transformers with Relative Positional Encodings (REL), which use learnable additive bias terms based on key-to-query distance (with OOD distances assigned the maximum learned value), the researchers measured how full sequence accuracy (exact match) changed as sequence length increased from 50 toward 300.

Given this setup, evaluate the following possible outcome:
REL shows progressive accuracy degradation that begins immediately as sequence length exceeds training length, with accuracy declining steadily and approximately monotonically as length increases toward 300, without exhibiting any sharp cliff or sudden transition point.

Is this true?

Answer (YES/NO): NO